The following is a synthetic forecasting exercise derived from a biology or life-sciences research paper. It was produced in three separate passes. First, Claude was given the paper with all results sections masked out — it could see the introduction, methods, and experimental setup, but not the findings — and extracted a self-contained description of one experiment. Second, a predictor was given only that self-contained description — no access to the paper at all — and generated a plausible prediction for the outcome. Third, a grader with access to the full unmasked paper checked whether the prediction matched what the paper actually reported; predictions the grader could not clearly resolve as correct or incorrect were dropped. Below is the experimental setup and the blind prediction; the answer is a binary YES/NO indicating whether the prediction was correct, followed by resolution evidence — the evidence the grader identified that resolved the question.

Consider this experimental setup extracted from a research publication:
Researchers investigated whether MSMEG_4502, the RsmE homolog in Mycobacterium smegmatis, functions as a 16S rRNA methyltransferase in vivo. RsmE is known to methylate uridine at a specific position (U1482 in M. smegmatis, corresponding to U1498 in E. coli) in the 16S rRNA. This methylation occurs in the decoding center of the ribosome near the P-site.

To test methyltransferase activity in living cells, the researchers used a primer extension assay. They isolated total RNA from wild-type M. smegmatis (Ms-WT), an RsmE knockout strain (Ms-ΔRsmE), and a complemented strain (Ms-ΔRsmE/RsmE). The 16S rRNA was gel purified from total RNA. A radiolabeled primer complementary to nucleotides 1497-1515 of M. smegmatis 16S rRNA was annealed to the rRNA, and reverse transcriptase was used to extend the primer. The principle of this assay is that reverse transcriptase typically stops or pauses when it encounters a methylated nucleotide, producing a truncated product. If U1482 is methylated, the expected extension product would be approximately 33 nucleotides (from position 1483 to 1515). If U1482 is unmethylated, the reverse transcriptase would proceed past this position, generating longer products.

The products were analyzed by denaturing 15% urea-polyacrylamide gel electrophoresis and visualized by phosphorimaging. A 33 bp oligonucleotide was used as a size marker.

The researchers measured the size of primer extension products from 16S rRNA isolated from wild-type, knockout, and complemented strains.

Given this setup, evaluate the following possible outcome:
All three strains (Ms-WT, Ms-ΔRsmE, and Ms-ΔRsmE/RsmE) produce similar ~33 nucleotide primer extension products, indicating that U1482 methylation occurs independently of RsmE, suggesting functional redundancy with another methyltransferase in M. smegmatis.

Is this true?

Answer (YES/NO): NO